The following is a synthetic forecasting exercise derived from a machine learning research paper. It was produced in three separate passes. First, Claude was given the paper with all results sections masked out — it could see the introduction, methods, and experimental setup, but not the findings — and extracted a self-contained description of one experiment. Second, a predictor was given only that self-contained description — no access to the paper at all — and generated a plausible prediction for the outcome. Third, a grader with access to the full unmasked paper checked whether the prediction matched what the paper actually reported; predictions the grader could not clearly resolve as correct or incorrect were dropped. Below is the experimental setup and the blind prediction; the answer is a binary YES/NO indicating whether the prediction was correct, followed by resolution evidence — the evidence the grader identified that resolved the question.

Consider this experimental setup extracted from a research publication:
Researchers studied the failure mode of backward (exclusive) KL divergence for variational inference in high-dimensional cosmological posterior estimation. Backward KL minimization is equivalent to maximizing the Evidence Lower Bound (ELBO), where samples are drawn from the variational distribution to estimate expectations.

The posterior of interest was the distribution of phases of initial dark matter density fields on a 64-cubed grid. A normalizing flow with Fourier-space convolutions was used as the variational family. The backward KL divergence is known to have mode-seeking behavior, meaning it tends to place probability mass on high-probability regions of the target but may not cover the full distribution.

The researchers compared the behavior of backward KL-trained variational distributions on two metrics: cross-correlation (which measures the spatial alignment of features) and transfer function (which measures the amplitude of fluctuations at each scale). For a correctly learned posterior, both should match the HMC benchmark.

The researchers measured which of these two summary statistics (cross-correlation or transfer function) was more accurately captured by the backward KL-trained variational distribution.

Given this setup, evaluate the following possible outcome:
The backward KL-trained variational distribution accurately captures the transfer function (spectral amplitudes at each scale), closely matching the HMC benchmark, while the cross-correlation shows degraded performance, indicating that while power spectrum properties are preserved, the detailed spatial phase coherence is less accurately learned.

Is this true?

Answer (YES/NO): NO